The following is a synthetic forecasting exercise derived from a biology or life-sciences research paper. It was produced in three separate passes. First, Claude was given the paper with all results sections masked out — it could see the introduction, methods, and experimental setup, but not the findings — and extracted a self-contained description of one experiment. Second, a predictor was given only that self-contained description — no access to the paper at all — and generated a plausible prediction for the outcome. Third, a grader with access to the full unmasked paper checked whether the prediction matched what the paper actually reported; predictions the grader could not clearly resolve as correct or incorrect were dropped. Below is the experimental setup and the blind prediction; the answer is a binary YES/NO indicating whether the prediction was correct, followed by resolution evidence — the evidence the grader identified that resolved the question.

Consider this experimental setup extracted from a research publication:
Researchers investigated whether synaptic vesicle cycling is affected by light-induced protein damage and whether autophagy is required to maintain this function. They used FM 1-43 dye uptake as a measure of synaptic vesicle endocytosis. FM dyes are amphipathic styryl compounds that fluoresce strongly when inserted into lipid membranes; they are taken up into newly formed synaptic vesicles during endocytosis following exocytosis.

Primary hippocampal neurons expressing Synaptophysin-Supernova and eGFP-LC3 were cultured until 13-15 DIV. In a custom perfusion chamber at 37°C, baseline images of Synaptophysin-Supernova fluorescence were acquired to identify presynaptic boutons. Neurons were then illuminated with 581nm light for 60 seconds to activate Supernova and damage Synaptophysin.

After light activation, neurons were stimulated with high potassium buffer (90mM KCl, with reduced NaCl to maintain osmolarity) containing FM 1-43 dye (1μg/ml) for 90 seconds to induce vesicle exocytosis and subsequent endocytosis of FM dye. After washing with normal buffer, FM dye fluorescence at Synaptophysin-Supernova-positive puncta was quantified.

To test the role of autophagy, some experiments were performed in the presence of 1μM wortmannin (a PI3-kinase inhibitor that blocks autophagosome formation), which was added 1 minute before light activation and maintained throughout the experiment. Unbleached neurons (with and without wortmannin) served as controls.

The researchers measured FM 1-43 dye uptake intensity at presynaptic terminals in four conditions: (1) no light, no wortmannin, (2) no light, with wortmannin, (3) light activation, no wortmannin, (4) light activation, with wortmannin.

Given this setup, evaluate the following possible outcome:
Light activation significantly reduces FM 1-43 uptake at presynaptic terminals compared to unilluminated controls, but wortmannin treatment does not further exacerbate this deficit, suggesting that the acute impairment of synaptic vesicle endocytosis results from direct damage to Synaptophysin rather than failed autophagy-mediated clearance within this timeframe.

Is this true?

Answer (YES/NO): NO